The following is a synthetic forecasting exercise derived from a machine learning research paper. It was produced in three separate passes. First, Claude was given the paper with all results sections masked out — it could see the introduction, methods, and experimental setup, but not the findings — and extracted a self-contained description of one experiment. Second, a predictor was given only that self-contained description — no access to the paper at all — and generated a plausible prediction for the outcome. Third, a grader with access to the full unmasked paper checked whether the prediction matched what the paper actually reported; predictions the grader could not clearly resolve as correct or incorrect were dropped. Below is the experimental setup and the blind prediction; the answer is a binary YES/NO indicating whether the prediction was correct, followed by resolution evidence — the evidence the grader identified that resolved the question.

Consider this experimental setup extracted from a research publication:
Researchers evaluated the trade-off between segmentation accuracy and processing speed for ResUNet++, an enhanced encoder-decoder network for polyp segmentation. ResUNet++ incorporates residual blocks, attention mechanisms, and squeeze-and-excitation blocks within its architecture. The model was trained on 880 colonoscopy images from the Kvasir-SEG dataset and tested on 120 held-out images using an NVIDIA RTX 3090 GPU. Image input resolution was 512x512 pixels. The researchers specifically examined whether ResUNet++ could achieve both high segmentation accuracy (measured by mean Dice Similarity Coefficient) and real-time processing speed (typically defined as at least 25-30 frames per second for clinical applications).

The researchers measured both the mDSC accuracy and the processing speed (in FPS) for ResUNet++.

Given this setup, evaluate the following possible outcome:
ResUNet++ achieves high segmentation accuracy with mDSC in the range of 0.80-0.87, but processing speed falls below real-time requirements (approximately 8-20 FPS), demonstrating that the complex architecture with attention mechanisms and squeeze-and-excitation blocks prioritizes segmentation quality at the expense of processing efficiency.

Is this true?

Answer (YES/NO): NO